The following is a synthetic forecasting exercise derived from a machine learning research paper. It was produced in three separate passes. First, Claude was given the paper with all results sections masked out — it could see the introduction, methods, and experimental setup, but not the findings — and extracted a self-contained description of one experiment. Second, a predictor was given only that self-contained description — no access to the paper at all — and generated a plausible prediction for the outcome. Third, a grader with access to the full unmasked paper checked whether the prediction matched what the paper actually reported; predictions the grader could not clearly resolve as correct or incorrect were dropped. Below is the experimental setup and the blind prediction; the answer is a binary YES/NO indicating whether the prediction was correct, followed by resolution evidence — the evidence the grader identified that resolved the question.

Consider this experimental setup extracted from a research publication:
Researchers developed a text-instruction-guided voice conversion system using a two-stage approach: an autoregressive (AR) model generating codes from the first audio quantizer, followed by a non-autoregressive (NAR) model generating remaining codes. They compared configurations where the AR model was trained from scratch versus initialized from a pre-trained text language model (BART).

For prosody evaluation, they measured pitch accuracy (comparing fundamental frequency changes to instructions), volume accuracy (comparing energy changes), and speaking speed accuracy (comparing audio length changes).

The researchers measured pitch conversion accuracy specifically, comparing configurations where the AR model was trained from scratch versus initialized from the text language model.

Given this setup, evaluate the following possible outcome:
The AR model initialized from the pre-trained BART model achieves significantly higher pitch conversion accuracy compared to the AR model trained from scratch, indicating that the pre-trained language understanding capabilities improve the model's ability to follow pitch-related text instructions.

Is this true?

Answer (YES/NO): NO